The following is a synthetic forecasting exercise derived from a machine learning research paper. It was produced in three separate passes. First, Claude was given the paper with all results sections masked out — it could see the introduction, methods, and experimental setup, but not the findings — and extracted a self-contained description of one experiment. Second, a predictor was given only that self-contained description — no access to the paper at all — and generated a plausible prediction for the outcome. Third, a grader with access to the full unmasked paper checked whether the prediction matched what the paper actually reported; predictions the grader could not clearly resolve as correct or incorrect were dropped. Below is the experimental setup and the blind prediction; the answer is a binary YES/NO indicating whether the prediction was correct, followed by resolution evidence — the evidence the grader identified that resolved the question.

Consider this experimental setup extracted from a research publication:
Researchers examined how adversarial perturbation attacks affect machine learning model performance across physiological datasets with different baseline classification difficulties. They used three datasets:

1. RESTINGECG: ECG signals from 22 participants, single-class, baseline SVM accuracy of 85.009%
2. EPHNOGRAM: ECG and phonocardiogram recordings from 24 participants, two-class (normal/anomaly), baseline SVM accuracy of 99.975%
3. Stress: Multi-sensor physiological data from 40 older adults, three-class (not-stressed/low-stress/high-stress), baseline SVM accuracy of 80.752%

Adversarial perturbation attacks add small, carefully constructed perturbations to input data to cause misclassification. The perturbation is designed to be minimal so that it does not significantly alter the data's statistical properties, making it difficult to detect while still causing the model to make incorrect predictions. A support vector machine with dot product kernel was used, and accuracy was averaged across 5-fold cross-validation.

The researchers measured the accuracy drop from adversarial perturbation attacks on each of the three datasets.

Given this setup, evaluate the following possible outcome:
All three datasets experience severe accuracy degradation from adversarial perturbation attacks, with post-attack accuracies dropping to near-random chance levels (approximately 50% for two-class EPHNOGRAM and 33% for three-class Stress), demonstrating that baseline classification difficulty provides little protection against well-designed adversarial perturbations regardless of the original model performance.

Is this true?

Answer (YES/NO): NO